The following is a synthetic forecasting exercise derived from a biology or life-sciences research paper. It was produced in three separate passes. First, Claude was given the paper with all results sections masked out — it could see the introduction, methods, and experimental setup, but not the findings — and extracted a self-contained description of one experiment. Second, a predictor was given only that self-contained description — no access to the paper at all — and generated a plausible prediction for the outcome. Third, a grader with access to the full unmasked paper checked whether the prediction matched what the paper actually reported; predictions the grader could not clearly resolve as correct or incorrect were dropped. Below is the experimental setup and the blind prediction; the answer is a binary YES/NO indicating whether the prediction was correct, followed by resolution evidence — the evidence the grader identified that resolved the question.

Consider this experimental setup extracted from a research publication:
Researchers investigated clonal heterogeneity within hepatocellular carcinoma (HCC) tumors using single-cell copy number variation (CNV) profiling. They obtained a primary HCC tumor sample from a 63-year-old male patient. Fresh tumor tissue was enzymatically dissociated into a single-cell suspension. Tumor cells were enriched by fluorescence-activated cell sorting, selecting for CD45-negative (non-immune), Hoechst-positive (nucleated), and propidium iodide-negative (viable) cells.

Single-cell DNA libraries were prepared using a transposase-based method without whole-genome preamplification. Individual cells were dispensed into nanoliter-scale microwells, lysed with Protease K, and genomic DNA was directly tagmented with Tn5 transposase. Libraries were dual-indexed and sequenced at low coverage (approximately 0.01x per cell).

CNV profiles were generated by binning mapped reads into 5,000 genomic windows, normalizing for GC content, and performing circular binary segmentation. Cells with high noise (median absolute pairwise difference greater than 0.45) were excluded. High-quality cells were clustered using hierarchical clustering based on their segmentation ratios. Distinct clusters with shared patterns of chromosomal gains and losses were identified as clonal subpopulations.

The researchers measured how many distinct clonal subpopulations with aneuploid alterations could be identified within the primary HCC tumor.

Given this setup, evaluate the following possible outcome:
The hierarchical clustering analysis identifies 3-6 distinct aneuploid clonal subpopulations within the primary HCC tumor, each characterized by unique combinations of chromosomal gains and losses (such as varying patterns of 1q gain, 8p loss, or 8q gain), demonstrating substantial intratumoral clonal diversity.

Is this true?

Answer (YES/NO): NO